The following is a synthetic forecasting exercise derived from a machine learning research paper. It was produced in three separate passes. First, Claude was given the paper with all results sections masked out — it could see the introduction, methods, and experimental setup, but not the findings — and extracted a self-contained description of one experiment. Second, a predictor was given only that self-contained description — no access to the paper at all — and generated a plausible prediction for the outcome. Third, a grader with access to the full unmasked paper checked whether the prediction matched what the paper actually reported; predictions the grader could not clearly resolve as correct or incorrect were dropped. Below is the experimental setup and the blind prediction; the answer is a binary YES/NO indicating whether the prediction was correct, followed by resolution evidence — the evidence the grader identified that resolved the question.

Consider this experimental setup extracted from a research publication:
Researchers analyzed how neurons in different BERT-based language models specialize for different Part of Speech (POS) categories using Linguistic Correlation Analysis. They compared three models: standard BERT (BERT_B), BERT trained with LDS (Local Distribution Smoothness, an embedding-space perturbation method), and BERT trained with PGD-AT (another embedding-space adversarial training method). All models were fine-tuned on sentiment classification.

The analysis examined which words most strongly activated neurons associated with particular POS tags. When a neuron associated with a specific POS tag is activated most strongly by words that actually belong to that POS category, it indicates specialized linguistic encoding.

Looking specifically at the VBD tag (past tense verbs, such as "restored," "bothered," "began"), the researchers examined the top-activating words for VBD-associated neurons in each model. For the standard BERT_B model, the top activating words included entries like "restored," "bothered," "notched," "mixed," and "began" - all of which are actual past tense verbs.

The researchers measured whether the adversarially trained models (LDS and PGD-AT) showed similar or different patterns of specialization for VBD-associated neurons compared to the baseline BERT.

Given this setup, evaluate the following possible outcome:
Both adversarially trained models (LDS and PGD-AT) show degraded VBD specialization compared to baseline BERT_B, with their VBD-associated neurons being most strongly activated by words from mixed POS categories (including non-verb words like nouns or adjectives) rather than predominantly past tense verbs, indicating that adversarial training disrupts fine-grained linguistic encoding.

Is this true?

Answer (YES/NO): NO